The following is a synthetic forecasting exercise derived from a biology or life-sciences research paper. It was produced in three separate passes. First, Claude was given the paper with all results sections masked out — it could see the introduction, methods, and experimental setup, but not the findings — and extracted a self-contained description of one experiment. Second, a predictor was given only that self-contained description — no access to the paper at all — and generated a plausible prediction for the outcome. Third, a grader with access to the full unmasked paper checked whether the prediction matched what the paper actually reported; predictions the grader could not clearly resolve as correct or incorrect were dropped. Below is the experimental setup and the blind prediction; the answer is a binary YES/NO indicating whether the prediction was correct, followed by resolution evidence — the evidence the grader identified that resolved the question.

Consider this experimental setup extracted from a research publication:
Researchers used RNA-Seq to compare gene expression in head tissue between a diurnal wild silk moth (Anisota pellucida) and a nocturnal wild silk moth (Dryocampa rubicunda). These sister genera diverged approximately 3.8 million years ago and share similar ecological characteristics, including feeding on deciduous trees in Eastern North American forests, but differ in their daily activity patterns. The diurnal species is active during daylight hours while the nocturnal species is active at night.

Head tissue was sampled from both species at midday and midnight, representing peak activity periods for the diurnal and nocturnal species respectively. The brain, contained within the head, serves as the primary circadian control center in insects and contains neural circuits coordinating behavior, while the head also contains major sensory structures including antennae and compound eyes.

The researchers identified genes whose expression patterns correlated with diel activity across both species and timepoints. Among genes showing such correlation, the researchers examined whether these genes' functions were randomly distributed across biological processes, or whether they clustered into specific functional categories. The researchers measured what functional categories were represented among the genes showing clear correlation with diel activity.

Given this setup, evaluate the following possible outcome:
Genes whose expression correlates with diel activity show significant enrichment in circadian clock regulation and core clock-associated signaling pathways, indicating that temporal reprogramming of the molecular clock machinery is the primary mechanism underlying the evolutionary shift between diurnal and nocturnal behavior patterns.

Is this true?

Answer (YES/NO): NO